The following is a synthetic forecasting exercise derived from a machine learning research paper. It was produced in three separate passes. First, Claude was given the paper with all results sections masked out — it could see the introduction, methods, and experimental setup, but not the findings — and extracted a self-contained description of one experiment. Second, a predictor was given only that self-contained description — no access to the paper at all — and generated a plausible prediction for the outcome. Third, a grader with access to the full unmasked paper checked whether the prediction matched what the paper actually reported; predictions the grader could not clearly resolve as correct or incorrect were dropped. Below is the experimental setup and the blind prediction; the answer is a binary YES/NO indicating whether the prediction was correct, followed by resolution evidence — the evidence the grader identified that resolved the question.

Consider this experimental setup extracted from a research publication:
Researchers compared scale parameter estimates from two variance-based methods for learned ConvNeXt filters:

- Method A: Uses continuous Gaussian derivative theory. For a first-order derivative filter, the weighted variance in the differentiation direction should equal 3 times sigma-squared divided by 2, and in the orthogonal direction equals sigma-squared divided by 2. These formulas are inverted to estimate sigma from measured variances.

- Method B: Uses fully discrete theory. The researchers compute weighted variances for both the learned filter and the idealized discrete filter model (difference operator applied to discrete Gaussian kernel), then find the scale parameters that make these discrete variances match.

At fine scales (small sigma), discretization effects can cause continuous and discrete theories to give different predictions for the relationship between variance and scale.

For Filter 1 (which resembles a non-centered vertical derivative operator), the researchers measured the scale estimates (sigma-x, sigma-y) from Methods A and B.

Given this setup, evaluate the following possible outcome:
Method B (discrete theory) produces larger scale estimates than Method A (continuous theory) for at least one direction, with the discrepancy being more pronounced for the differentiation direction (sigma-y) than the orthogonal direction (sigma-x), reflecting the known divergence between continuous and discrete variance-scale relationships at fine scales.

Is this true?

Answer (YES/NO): NO